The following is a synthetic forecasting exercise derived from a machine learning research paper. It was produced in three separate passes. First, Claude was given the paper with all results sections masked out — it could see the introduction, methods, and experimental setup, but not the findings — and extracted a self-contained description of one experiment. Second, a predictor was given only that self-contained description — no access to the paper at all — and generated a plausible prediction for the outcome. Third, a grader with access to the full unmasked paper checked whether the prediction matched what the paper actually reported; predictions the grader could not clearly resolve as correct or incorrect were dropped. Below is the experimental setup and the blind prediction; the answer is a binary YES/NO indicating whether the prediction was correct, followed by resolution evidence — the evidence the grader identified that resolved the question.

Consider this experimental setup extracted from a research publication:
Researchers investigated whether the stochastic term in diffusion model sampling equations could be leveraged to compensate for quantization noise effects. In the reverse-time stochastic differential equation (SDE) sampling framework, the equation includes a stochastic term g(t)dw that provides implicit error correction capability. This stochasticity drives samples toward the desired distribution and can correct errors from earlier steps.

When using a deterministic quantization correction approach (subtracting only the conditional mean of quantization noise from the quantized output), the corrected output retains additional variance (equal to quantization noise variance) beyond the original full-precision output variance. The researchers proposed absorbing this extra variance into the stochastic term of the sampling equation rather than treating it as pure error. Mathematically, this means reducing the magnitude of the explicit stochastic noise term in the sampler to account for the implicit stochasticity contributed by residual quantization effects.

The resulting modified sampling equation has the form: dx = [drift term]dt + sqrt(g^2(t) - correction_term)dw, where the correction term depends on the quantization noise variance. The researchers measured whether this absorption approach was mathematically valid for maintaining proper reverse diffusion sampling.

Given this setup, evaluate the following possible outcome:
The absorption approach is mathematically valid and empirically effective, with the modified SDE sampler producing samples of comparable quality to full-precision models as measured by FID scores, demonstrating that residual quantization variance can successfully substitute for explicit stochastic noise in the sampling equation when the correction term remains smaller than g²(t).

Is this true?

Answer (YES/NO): YES